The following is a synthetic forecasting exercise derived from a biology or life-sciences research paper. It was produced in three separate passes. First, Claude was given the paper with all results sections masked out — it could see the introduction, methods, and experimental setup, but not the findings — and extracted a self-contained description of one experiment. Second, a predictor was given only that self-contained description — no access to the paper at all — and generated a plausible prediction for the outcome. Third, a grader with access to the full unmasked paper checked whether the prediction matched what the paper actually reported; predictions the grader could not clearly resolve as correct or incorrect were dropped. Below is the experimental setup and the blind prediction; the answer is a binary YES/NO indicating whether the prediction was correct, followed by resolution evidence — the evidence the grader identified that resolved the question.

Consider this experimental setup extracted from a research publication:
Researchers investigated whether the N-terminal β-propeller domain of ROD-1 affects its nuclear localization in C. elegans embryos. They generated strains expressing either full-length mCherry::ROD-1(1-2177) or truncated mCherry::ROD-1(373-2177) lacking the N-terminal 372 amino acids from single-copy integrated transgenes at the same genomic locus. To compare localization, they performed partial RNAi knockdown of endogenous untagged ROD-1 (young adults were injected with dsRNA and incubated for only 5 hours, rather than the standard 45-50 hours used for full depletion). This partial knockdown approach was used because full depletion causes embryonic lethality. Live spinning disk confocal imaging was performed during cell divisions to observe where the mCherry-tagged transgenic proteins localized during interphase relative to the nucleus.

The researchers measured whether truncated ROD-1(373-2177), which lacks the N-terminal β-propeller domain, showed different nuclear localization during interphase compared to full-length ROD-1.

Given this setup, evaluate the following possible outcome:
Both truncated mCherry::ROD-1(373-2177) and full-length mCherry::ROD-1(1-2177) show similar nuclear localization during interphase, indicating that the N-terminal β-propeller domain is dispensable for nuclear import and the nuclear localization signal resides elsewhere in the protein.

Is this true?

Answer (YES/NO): YES